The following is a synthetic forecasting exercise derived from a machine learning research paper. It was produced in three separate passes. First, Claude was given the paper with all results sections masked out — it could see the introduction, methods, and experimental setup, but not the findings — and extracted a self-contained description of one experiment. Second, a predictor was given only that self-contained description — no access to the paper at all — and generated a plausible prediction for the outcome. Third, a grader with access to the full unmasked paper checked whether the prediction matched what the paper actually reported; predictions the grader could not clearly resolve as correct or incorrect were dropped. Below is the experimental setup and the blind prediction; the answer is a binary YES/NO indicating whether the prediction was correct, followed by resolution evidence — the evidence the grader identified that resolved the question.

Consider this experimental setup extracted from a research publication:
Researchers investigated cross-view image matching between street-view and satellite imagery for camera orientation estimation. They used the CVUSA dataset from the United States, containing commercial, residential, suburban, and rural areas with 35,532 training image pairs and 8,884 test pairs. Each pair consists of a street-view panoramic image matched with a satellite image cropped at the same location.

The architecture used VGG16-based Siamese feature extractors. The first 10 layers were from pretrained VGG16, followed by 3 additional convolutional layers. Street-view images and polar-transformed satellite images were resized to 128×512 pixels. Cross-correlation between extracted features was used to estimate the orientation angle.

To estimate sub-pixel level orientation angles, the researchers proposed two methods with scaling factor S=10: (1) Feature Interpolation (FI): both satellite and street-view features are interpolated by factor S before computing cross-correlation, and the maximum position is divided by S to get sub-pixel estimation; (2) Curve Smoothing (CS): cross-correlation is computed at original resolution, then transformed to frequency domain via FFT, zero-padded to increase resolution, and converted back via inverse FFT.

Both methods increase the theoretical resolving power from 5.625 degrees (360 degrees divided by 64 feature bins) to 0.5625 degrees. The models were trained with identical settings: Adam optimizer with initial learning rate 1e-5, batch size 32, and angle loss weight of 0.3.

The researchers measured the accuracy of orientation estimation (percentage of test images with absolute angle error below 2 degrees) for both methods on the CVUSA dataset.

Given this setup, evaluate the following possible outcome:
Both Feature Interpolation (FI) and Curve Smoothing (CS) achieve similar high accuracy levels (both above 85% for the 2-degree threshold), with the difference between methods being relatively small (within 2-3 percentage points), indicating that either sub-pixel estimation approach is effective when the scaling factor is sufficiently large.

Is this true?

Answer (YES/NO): NO